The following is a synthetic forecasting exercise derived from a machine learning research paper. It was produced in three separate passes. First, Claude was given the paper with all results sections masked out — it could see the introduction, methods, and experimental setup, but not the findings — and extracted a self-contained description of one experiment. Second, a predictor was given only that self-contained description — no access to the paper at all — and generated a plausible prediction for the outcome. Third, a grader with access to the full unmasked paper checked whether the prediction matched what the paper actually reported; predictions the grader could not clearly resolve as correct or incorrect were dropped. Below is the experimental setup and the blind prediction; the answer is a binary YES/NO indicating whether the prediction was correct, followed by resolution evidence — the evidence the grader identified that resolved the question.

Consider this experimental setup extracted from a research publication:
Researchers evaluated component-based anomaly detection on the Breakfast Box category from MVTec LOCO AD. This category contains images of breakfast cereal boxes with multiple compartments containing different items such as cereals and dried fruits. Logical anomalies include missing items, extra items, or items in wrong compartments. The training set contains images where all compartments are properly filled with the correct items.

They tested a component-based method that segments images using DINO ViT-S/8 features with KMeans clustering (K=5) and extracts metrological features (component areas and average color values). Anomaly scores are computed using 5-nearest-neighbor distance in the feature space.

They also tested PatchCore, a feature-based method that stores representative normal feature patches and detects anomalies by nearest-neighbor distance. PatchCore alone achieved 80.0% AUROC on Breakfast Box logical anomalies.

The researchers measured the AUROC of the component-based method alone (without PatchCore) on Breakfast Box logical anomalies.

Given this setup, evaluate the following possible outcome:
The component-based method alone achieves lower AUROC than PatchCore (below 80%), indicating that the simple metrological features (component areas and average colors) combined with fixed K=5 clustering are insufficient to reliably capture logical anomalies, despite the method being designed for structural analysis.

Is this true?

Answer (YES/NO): NO